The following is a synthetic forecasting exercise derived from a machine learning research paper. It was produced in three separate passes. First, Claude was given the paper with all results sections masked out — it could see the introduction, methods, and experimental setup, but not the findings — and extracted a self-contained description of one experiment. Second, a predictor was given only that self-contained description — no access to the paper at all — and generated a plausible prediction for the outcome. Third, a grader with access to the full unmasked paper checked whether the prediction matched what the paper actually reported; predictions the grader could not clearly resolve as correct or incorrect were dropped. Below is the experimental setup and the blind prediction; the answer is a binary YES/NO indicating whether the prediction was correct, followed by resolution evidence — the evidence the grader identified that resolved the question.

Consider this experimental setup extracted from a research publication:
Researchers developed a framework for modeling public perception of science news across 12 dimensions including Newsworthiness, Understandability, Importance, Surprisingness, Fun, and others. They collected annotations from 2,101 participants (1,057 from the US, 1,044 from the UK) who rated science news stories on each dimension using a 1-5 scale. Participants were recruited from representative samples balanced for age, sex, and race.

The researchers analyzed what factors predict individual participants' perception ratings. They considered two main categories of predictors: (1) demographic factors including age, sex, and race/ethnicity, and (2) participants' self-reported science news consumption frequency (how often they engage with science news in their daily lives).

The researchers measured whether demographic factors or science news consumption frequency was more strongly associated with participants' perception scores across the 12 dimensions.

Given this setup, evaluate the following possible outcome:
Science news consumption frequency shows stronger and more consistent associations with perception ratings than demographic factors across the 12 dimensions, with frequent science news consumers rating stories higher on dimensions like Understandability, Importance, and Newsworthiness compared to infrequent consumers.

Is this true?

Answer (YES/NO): YES